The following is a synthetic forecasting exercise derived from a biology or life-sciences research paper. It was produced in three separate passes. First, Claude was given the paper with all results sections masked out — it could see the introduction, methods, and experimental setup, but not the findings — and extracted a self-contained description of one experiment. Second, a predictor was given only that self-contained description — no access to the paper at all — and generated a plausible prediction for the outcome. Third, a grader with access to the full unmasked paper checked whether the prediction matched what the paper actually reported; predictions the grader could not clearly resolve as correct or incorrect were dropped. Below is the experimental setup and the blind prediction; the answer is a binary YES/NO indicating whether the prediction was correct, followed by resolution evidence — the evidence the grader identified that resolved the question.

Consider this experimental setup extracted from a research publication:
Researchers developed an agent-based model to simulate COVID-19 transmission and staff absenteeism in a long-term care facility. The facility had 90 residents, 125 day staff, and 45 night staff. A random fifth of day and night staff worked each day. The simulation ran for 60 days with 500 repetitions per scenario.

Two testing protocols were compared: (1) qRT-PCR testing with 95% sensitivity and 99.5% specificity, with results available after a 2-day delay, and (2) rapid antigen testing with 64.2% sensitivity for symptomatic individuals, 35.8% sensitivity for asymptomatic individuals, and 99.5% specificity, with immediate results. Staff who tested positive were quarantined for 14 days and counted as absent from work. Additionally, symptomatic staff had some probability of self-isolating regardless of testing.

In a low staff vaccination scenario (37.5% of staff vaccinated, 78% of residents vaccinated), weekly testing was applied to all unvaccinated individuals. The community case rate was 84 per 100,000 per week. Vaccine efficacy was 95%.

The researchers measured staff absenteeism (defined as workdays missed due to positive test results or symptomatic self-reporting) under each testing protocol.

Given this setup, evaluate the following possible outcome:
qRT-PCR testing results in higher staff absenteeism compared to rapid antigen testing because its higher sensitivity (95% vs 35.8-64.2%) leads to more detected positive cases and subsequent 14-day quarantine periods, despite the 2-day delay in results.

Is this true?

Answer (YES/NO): NO